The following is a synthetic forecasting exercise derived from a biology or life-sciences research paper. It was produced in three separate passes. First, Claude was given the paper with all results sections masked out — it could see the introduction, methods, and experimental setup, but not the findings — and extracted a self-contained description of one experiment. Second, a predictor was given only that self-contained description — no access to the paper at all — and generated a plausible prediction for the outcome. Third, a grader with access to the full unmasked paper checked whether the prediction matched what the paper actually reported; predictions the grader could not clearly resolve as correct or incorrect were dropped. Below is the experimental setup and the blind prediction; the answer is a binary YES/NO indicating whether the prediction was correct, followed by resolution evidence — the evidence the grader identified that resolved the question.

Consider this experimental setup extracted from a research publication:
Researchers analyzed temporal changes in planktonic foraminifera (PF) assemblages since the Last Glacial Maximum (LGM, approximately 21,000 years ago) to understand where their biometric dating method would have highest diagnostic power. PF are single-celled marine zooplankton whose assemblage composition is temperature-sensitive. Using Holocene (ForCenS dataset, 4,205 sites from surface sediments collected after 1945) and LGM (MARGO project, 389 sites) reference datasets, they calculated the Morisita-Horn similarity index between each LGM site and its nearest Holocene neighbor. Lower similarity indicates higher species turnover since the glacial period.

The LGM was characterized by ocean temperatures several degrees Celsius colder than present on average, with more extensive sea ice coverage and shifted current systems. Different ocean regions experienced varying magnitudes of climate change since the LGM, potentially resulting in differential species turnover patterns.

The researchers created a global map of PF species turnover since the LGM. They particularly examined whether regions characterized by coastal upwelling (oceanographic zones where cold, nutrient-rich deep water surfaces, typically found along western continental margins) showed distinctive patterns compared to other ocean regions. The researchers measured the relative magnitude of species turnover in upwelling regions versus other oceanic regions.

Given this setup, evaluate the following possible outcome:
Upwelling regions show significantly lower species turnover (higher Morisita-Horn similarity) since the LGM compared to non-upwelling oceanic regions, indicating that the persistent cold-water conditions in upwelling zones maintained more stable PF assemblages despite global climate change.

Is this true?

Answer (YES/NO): NO